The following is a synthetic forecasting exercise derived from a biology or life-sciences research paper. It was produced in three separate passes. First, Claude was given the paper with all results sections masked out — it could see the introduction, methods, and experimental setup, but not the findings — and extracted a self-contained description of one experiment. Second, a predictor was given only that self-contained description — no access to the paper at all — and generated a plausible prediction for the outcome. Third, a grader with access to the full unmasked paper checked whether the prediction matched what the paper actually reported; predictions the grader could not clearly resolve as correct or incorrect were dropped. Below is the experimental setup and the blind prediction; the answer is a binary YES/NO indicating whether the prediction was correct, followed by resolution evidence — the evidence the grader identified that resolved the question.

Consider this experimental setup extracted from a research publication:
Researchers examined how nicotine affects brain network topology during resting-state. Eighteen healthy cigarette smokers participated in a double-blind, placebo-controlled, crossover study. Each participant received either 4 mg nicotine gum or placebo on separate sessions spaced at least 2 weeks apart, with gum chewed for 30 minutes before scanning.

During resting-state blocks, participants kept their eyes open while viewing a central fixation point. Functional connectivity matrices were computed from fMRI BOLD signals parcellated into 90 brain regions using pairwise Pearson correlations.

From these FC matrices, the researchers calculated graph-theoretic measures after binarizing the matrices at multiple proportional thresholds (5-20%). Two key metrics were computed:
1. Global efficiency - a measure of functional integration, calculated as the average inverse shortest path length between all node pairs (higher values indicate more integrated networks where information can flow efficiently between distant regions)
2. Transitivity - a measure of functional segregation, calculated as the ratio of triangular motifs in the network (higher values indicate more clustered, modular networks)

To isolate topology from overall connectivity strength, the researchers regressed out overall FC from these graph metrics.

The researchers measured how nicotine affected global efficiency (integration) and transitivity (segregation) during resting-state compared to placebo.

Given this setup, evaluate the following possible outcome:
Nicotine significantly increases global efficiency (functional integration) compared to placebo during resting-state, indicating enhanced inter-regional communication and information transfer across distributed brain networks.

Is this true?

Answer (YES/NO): NO